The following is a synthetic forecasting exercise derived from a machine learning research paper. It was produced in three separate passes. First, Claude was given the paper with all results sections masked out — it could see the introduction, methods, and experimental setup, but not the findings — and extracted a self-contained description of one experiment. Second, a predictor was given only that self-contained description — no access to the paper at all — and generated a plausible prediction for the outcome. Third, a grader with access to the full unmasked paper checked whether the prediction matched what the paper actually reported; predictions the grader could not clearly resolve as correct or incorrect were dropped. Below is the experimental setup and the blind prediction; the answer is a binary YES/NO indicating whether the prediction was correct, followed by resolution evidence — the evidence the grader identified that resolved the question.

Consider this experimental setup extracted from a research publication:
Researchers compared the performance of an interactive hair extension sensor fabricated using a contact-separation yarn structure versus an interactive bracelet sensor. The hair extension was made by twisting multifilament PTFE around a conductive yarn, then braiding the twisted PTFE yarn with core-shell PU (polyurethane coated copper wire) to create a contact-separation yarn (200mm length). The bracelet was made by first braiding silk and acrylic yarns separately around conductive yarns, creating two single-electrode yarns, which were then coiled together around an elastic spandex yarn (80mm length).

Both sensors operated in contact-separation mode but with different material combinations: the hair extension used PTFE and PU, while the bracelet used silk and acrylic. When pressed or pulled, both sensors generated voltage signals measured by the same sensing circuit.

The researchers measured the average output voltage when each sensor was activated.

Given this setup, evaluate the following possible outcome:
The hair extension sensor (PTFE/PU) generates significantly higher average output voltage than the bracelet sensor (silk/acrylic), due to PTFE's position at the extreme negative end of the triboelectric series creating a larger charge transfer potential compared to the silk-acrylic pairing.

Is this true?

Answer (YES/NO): NO